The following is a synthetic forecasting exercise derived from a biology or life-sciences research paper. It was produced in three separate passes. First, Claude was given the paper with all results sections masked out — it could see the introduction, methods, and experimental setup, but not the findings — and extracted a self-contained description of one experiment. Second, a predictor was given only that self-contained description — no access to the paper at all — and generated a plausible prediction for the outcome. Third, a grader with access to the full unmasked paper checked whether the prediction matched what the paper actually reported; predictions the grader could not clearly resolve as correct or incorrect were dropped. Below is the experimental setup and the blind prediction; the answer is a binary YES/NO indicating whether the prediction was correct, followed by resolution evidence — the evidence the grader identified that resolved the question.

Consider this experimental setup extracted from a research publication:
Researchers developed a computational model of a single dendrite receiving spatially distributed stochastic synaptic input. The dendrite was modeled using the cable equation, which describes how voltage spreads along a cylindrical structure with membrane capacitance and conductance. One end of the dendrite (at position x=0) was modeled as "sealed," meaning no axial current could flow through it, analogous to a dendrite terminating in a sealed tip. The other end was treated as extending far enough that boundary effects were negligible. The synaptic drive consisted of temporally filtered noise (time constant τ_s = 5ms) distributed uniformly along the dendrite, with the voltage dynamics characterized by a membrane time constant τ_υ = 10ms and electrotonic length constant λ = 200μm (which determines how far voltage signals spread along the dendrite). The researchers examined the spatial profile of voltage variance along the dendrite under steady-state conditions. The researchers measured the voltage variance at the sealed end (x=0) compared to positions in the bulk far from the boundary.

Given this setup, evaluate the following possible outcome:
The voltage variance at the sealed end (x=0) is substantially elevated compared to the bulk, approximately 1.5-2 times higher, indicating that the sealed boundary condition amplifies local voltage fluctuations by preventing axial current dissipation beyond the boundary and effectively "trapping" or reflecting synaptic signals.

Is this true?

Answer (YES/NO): YES